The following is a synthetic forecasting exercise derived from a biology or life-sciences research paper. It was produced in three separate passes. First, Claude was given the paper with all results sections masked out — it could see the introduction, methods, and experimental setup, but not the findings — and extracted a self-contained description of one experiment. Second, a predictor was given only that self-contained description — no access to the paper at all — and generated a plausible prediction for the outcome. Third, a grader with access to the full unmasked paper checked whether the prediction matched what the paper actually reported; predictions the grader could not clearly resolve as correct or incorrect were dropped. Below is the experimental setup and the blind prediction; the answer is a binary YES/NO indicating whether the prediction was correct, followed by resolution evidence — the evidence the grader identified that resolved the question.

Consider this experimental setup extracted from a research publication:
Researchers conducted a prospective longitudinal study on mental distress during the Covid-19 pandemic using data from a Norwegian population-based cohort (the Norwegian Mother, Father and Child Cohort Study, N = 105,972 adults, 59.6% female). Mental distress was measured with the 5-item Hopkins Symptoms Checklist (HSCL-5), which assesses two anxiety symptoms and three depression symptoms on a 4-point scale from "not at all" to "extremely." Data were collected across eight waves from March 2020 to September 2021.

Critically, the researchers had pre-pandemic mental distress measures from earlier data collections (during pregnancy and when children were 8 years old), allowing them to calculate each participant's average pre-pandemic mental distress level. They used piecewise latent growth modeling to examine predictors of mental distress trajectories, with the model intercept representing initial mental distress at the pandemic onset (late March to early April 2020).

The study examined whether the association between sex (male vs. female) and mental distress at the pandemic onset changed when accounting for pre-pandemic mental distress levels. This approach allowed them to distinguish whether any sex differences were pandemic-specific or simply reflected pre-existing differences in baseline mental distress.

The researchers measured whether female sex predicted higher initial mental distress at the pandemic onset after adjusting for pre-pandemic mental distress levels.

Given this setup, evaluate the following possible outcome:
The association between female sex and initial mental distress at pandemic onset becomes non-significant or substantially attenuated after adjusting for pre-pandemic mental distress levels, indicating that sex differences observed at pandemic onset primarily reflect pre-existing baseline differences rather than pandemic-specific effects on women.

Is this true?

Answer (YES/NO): NO